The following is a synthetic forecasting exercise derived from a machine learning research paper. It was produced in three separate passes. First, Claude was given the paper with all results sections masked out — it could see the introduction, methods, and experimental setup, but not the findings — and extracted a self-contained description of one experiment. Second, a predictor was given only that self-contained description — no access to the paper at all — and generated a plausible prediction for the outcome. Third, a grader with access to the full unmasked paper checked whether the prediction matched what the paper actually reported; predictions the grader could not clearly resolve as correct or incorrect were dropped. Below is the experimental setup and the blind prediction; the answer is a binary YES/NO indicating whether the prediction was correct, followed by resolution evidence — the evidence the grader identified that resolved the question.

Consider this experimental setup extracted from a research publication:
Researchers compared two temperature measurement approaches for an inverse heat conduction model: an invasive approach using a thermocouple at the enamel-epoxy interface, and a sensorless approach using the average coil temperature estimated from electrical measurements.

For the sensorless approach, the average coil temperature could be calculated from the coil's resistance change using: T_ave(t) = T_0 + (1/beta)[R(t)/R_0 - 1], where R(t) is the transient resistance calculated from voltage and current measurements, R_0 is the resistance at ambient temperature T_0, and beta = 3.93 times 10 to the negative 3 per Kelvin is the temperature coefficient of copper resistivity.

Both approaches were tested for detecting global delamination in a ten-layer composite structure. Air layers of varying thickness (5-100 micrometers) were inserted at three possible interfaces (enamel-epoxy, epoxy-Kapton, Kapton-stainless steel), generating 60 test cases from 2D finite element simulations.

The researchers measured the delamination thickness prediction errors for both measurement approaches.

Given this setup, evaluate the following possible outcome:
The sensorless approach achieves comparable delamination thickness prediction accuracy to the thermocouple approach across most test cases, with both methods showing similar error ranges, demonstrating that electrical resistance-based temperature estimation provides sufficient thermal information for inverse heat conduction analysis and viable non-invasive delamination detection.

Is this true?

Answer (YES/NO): NO